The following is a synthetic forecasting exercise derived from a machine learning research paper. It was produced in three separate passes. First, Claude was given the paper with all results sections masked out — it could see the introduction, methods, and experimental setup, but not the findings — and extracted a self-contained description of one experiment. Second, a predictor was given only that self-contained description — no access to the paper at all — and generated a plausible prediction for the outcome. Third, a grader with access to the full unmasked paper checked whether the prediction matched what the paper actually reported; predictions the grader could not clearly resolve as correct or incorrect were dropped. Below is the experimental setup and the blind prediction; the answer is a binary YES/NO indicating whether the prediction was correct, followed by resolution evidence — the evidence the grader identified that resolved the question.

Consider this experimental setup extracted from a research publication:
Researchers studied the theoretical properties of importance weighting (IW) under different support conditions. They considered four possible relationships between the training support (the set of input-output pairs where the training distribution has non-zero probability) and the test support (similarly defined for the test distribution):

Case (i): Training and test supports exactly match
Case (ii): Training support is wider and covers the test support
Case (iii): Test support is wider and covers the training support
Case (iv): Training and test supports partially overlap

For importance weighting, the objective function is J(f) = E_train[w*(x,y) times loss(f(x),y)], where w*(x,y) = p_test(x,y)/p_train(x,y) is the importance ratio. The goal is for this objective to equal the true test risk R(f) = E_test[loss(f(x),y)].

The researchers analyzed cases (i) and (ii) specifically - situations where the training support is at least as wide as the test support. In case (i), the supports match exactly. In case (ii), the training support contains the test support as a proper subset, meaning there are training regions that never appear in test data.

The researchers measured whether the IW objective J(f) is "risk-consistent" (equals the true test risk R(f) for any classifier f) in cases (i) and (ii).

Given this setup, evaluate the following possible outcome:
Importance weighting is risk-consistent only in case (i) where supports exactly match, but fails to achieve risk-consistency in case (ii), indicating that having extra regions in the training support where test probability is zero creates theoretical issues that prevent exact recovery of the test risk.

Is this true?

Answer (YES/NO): NO